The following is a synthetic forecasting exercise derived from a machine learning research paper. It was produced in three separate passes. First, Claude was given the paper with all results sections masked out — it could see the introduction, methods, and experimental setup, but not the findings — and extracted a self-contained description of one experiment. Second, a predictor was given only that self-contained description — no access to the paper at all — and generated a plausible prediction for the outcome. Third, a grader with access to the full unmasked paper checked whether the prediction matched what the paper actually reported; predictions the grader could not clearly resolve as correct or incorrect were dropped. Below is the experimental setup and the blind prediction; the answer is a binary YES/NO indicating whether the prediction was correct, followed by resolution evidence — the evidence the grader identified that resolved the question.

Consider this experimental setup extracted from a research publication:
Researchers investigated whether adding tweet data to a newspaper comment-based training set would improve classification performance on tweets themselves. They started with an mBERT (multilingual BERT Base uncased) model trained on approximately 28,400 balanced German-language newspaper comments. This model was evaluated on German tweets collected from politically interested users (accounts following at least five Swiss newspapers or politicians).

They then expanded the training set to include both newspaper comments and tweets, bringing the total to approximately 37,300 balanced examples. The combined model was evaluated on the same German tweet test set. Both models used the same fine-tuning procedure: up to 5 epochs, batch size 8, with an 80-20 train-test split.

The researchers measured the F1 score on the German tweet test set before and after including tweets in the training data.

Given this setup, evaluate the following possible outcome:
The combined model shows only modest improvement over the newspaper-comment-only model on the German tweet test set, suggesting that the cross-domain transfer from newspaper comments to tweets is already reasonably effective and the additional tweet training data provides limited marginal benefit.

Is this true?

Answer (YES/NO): NO